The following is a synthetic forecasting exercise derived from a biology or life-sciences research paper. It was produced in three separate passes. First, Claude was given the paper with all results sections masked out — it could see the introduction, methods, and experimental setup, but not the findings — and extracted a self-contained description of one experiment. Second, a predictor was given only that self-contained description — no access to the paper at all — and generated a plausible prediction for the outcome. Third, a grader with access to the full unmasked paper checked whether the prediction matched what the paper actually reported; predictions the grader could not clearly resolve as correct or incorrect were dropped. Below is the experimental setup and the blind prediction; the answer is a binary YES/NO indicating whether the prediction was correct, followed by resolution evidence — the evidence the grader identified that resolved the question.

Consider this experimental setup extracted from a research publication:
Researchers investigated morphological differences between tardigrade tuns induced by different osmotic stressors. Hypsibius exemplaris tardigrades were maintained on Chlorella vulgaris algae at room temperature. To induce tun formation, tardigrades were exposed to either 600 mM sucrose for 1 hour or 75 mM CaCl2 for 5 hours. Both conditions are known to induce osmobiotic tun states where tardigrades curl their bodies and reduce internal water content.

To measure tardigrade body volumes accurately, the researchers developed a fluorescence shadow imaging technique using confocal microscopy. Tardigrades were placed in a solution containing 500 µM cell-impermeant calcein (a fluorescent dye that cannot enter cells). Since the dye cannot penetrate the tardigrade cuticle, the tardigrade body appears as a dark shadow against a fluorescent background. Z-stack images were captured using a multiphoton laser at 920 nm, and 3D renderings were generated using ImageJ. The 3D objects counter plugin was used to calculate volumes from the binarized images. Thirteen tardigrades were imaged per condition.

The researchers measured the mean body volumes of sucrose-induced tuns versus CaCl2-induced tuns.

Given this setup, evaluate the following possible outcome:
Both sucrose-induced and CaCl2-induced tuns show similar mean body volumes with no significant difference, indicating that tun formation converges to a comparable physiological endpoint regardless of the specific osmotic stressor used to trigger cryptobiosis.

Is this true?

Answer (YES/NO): NO